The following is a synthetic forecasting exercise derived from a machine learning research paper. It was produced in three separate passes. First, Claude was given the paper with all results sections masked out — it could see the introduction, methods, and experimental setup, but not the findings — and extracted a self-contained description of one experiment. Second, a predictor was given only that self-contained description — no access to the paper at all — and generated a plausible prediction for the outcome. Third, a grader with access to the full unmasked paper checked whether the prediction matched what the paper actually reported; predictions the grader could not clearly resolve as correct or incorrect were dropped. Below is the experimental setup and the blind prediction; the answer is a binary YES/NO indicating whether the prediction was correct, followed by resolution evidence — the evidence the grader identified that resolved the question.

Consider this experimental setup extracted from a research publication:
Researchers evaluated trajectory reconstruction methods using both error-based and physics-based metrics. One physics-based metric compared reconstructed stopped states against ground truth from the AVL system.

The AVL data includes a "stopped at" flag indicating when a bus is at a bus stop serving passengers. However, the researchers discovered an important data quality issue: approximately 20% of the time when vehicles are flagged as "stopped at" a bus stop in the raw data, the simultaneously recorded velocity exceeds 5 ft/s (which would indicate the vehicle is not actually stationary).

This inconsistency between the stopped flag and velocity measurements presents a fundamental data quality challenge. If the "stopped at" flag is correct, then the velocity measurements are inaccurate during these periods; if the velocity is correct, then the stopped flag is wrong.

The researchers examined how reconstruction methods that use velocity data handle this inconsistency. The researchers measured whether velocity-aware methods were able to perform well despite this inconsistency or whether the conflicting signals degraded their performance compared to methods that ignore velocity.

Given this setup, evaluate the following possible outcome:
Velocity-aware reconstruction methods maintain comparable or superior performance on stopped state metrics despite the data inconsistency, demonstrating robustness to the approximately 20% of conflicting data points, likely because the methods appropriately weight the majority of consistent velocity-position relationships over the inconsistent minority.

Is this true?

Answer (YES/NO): YES